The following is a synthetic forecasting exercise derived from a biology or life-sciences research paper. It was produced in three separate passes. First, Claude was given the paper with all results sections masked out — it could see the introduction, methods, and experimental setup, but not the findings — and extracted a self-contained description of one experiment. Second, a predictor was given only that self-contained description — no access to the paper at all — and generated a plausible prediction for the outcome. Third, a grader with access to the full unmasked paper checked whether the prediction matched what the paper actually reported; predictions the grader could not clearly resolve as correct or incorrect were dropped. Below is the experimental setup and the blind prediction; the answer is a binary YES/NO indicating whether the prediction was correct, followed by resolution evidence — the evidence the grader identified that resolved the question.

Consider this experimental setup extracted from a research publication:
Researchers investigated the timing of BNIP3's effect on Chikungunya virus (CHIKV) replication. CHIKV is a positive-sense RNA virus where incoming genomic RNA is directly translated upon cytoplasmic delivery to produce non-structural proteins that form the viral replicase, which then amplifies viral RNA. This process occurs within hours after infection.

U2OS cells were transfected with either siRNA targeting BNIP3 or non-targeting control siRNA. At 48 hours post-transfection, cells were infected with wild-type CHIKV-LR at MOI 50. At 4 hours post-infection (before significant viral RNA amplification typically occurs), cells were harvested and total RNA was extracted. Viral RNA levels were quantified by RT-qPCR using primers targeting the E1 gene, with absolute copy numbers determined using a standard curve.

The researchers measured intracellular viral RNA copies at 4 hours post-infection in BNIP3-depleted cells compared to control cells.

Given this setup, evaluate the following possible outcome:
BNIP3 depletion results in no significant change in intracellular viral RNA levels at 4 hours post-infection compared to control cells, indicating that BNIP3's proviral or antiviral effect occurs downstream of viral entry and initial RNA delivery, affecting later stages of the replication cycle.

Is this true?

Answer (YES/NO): NO